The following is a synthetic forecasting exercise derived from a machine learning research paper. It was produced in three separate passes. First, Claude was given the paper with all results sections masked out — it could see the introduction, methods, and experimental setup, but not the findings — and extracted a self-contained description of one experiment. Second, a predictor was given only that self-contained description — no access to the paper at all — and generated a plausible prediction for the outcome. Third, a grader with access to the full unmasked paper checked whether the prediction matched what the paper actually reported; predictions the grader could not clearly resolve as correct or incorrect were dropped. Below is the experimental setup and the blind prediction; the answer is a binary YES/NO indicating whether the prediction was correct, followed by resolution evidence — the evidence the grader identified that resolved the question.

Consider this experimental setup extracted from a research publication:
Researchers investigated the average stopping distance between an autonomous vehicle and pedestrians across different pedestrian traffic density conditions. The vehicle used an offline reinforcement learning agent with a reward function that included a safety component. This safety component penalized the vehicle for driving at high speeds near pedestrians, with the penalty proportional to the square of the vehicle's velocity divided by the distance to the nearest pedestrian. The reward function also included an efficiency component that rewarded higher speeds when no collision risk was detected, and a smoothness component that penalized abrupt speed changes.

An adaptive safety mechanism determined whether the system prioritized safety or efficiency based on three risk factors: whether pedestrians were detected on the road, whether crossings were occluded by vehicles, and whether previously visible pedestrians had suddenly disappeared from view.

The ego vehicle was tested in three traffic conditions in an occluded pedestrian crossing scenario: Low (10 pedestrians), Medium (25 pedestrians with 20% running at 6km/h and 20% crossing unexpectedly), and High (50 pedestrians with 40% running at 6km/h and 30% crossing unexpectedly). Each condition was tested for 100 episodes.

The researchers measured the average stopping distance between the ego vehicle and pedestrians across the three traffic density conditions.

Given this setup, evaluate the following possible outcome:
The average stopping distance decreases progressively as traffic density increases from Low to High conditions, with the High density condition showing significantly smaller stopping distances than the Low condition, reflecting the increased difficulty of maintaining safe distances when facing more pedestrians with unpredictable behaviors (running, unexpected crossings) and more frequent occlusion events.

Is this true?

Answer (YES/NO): NO